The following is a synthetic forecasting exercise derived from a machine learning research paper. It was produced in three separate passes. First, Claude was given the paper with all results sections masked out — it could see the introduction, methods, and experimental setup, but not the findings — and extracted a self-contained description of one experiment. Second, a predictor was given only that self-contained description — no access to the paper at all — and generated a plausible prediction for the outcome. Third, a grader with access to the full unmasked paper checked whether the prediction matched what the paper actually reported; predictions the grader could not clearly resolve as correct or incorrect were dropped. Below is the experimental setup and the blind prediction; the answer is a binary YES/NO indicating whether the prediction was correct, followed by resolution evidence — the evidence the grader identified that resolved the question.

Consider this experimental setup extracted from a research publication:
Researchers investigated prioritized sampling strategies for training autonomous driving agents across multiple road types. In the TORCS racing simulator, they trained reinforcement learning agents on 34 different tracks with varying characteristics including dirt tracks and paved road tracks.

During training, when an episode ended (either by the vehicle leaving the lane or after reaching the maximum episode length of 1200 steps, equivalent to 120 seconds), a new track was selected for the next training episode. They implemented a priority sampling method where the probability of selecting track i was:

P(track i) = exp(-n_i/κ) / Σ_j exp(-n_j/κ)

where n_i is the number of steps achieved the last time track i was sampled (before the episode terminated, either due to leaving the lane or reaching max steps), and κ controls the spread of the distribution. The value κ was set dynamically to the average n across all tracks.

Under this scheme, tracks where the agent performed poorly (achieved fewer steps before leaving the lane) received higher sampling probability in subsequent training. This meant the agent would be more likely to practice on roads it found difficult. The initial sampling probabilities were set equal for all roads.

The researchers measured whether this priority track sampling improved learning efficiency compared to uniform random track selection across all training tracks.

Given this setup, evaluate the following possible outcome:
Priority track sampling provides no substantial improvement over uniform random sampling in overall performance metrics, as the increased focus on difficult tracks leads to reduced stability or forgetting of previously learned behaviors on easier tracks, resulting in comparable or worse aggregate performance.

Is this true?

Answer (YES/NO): NO